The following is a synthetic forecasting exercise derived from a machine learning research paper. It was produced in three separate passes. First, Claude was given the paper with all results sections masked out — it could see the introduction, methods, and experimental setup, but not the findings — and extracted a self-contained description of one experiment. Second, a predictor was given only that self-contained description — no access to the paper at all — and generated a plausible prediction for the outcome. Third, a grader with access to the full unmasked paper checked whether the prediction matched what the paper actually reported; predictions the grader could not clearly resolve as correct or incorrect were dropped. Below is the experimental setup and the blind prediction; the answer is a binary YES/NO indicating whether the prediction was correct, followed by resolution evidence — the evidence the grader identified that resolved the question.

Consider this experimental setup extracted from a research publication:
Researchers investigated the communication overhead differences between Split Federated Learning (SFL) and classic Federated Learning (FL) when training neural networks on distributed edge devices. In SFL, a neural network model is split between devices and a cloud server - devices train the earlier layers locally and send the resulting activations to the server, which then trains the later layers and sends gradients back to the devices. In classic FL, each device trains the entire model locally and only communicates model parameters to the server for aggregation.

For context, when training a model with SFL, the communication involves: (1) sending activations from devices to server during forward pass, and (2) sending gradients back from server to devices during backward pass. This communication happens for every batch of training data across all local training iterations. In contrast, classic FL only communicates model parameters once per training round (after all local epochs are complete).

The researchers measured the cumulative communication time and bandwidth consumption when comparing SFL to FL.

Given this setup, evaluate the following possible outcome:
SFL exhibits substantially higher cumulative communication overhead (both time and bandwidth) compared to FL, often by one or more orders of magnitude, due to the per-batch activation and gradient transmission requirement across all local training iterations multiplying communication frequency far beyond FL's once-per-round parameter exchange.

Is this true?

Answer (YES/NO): YES